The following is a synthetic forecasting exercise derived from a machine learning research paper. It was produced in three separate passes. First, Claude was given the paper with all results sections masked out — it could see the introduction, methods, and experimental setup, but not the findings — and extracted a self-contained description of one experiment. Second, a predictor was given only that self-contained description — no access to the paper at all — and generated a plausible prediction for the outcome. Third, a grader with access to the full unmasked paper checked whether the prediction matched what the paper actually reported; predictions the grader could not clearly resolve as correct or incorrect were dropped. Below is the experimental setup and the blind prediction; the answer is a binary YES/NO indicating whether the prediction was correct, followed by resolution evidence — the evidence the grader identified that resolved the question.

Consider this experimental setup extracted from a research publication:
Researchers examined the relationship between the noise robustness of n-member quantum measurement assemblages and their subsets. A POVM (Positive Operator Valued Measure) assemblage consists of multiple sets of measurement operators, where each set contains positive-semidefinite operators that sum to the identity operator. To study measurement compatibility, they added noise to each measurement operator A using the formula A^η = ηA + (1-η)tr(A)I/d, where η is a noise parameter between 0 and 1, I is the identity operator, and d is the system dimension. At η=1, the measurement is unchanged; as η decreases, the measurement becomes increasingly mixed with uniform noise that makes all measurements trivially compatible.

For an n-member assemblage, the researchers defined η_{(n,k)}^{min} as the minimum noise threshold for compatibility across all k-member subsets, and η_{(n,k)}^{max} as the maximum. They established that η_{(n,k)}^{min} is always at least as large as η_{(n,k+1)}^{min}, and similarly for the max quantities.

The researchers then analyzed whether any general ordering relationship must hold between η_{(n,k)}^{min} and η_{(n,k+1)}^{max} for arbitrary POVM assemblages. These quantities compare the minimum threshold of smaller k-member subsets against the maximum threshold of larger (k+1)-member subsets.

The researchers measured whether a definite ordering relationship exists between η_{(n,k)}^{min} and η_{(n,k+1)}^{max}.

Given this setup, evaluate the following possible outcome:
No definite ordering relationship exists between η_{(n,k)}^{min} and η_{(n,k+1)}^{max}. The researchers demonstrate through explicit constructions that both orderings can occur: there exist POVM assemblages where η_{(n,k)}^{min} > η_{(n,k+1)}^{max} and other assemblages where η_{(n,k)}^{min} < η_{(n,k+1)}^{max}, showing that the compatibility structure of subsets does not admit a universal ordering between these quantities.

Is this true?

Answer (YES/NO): NO